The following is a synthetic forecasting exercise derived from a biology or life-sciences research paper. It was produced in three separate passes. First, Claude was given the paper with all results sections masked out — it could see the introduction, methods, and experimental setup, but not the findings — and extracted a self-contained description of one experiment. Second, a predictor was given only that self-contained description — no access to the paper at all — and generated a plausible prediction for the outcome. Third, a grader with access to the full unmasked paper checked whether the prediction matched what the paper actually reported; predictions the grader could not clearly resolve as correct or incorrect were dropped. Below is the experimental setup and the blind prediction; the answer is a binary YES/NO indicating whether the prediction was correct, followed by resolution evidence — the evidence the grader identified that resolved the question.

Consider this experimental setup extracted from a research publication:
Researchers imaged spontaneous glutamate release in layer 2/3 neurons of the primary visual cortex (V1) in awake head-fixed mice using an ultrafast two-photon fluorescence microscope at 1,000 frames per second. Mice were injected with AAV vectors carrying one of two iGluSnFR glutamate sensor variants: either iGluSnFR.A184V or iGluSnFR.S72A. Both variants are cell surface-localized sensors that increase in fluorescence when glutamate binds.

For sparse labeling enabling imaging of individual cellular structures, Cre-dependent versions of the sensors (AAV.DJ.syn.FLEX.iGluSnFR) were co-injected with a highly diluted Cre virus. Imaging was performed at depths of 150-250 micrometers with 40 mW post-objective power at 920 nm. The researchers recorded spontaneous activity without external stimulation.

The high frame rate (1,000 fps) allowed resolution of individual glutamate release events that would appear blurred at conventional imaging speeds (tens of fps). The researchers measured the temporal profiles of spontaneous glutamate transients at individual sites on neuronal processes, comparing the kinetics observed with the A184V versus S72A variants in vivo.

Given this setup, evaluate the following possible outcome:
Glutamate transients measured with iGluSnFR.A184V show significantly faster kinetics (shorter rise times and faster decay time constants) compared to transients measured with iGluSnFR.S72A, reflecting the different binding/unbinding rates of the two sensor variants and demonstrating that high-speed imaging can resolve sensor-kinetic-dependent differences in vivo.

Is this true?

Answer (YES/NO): NO